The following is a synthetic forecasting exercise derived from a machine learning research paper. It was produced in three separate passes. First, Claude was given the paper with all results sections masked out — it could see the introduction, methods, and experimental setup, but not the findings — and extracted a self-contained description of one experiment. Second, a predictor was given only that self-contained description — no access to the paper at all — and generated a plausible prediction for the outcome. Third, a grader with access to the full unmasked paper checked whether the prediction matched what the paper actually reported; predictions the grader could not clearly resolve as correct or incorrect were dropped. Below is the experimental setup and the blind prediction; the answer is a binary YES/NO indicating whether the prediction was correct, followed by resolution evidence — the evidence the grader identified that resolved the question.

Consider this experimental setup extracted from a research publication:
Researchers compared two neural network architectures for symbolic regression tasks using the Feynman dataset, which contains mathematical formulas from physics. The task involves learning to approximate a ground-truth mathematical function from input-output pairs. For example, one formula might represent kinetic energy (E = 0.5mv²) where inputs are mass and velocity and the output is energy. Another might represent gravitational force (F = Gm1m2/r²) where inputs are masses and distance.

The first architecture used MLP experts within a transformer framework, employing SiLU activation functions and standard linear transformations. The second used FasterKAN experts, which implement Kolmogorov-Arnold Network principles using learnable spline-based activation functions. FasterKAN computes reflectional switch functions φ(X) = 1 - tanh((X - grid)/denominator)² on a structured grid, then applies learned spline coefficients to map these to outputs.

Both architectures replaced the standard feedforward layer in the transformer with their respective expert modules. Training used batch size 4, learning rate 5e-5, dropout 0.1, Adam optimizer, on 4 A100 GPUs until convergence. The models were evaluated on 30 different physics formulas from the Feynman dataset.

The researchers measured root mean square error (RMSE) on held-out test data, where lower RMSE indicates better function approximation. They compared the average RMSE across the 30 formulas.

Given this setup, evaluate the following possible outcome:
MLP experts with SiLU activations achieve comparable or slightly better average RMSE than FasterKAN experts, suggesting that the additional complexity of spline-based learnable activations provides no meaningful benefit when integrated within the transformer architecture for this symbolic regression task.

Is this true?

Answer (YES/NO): NO